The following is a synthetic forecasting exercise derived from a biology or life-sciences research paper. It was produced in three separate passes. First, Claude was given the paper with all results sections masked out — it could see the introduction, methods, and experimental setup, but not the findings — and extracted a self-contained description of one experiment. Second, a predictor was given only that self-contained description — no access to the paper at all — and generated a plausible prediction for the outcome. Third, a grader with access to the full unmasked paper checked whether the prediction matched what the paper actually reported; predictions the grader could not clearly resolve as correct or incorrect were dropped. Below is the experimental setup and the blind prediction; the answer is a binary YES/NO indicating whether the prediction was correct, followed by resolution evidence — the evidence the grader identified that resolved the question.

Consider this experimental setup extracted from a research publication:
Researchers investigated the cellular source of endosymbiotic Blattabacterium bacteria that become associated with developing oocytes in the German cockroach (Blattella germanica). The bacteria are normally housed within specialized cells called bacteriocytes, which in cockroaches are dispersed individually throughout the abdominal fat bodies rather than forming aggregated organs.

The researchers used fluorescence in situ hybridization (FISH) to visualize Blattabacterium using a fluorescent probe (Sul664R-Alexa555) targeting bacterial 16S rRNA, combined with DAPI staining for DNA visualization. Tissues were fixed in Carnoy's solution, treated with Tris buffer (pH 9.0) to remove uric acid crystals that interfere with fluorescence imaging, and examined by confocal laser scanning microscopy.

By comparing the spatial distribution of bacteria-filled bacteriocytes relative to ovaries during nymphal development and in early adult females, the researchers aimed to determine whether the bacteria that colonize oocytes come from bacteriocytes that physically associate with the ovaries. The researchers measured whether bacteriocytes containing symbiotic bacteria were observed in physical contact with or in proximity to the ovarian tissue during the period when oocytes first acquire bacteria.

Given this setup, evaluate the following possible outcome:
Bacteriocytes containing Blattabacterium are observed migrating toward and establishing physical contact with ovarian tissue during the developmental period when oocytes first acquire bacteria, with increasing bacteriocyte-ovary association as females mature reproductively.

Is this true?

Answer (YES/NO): NO